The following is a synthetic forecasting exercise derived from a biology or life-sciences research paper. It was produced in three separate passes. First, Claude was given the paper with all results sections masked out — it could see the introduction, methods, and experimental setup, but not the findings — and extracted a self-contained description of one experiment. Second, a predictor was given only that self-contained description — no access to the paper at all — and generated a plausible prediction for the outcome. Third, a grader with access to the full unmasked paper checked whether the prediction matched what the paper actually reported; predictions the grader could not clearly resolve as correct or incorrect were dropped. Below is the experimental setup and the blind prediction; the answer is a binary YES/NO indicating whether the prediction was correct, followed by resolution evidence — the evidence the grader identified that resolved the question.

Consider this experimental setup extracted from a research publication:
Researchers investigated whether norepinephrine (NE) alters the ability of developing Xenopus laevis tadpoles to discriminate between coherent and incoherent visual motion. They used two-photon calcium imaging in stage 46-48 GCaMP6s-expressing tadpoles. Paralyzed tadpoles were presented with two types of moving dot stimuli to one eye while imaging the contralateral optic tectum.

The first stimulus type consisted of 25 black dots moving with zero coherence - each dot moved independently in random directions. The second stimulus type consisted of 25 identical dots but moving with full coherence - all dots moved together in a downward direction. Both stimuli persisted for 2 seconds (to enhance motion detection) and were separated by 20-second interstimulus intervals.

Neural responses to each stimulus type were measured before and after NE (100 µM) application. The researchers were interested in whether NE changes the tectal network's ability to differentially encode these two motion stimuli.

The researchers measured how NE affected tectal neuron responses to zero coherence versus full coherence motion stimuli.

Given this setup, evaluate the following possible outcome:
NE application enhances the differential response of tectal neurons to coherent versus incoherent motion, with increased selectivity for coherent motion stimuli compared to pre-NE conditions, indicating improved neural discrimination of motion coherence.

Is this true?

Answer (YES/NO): YES